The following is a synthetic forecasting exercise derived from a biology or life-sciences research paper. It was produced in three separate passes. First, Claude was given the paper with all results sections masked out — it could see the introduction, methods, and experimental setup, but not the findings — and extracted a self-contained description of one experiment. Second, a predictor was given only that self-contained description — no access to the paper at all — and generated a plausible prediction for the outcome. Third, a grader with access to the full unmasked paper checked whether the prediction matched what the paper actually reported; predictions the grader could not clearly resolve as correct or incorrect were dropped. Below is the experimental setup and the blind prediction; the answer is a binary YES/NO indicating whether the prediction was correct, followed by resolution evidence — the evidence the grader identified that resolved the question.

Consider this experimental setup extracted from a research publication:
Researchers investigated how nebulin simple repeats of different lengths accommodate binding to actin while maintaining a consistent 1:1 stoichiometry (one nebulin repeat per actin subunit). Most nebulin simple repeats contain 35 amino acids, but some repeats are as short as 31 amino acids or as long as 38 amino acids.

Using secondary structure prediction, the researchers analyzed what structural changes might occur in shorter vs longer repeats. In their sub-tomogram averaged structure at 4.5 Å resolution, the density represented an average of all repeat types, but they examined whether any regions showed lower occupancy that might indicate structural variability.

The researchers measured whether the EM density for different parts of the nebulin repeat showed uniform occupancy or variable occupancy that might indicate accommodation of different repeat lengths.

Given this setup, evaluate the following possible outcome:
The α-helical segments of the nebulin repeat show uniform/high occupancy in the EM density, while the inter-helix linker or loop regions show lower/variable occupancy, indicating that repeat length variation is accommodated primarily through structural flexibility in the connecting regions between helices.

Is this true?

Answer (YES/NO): NO